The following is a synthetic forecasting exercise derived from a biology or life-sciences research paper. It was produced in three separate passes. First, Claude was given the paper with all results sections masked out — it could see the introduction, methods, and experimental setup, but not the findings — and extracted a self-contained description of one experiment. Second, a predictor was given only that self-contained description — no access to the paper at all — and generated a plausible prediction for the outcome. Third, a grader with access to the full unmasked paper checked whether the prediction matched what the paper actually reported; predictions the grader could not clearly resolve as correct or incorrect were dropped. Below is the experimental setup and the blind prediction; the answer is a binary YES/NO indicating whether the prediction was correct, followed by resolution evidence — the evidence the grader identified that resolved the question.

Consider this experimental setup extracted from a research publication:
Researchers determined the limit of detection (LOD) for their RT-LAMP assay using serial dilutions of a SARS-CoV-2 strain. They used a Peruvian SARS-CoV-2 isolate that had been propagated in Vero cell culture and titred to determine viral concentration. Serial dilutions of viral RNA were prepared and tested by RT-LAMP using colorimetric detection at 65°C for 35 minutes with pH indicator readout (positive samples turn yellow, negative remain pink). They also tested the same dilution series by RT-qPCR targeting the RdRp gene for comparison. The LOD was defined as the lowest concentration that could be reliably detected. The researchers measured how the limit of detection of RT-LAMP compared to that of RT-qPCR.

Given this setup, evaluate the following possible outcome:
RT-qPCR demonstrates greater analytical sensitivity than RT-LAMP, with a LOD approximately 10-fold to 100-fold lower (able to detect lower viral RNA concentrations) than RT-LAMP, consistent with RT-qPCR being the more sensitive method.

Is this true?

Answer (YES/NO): YES